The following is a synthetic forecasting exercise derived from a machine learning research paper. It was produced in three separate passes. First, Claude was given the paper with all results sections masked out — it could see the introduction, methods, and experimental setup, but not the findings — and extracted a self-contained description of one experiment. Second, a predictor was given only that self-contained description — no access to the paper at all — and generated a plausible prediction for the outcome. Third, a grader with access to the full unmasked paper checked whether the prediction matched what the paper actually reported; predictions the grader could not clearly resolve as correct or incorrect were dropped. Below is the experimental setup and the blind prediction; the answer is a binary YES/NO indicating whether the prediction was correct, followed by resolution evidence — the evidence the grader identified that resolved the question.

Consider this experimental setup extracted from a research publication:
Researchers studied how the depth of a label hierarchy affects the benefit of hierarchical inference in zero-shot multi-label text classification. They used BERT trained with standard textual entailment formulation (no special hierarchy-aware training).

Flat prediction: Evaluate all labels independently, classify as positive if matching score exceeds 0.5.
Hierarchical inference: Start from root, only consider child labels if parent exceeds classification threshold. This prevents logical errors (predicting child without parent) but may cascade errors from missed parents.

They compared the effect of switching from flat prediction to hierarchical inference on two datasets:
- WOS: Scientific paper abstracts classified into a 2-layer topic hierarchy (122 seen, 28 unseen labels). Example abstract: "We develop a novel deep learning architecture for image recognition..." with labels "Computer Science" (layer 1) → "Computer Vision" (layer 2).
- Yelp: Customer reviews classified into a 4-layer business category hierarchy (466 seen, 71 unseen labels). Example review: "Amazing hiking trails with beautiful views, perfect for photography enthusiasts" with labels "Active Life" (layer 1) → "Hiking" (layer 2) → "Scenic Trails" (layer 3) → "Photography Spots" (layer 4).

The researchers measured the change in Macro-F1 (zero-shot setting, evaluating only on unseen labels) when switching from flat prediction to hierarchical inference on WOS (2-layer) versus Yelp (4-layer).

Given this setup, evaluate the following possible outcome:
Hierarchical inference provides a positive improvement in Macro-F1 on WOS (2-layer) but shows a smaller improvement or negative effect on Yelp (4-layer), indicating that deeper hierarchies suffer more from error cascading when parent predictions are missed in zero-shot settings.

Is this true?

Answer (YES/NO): NO